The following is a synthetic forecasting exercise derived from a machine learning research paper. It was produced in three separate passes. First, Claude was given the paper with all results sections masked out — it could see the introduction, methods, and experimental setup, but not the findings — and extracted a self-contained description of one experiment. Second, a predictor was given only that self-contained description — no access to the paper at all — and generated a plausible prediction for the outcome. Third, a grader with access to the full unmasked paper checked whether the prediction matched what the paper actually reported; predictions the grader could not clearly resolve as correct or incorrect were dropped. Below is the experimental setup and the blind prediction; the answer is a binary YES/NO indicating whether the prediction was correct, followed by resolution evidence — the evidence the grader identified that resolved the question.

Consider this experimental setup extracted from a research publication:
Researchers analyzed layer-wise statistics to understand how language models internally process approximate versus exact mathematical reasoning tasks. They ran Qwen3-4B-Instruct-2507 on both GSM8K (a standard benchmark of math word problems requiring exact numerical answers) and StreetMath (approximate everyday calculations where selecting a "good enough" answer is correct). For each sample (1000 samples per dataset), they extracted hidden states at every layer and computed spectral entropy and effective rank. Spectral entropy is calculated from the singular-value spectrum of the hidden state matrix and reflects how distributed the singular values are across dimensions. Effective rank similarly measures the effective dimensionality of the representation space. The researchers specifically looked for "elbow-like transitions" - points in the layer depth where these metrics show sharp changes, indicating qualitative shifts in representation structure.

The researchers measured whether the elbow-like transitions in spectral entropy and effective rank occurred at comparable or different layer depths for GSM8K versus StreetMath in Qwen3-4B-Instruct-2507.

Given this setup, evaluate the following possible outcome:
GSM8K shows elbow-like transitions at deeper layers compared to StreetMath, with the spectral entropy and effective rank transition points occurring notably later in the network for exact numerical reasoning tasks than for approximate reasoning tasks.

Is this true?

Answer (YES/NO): NO